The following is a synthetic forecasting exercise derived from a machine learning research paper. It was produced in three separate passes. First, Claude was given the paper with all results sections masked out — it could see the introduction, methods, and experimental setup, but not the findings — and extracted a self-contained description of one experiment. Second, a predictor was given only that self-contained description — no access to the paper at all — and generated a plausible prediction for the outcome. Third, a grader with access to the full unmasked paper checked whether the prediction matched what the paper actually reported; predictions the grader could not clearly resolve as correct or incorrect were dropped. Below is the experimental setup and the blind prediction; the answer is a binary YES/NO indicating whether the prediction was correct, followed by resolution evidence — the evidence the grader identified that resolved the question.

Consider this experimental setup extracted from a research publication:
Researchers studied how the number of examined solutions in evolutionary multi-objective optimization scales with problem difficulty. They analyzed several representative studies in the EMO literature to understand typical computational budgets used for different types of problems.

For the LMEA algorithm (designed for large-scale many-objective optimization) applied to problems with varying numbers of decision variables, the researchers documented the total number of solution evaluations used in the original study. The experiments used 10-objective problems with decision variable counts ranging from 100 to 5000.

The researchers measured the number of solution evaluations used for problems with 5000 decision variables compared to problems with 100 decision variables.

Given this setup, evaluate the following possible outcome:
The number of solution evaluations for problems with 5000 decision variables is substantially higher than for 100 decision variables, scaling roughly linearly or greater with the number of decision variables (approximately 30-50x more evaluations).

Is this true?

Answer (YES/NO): NO